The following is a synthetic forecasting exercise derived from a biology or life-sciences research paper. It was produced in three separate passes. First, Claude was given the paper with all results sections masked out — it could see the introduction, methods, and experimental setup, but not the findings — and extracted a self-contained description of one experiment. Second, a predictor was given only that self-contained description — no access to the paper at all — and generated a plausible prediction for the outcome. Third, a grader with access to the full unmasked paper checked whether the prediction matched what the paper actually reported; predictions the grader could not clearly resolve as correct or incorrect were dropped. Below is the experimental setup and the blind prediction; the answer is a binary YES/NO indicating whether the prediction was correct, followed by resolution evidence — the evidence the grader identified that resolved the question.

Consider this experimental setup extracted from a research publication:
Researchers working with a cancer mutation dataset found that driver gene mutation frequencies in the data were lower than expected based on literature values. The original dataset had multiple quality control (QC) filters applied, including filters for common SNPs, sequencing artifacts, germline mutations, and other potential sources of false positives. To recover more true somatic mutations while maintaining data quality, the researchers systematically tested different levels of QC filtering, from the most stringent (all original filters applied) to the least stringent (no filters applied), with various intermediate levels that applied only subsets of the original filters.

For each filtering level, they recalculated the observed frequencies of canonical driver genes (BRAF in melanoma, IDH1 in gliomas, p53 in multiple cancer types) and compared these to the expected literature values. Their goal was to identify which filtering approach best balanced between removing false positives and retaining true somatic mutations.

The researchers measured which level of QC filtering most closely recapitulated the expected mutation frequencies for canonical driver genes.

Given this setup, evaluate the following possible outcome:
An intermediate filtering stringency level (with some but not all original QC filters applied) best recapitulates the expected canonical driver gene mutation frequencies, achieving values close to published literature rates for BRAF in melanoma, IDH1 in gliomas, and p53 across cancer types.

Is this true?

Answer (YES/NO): YES